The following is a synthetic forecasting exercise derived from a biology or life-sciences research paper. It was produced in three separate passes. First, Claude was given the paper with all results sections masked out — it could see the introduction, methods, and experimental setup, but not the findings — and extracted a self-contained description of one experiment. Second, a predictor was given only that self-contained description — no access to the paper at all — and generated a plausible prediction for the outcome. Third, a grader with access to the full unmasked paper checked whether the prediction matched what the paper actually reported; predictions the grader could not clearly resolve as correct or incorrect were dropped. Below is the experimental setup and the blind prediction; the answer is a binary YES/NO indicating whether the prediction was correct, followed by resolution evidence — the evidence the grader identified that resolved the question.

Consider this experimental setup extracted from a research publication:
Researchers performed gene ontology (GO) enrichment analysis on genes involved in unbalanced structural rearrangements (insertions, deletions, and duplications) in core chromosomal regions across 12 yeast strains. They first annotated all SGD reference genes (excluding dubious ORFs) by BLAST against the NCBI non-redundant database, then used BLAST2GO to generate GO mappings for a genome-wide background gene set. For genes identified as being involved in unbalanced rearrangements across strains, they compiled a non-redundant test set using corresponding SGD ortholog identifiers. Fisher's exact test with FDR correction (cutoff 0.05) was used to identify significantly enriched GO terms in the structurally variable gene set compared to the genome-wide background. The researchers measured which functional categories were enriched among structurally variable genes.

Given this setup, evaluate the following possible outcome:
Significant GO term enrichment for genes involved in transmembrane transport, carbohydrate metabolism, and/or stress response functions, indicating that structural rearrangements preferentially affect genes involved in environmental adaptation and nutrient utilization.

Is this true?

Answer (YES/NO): YES